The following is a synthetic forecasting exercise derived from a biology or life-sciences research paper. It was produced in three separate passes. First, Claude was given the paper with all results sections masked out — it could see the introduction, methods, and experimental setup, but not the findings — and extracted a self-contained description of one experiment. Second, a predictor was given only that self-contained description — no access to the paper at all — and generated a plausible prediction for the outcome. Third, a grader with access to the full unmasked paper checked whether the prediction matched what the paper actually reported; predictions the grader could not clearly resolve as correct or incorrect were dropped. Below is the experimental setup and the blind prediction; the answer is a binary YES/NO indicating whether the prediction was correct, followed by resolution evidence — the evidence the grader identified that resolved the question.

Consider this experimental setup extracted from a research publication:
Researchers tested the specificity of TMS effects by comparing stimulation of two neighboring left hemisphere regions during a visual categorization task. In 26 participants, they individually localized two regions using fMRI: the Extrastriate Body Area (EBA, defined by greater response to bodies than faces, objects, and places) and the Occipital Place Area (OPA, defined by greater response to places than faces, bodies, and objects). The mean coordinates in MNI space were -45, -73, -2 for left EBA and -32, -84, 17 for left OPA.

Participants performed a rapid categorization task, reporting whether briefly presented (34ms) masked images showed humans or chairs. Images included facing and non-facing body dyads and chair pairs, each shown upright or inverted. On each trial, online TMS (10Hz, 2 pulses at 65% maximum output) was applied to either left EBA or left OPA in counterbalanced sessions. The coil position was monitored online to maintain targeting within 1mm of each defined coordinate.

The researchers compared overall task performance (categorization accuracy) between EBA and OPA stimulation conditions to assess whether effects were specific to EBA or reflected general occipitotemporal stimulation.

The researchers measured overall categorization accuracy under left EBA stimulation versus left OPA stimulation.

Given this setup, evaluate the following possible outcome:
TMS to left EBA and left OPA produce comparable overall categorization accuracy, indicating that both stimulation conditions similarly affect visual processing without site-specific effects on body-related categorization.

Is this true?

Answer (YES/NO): NO